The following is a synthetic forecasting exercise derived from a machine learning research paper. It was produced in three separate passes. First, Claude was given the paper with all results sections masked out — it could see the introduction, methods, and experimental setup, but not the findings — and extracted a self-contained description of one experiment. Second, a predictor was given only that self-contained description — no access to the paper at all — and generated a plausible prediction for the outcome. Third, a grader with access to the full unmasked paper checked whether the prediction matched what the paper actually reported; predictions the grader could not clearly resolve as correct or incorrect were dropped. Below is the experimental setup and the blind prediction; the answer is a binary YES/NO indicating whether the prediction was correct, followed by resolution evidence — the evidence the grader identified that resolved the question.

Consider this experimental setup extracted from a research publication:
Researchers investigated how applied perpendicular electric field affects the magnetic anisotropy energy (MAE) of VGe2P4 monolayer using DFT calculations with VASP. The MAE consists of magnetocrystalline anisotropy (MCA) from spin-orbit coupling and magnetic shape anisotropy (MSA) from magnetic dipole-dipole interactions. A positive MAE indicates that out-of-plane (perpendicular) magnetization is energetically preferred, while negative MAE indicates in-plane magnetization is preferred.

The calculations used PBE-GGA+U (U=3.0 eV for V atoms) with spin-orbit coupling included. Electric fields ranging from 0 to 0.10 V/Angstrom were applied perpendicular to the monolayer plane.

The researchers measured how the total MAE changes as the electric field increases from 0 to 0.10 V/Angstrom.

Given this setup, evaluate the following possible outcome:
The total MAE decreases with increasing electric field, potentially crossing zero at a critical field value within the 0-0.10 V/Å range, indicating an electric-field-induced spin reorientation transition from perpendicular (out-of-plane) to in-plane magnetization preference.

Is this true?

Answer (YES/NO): NO